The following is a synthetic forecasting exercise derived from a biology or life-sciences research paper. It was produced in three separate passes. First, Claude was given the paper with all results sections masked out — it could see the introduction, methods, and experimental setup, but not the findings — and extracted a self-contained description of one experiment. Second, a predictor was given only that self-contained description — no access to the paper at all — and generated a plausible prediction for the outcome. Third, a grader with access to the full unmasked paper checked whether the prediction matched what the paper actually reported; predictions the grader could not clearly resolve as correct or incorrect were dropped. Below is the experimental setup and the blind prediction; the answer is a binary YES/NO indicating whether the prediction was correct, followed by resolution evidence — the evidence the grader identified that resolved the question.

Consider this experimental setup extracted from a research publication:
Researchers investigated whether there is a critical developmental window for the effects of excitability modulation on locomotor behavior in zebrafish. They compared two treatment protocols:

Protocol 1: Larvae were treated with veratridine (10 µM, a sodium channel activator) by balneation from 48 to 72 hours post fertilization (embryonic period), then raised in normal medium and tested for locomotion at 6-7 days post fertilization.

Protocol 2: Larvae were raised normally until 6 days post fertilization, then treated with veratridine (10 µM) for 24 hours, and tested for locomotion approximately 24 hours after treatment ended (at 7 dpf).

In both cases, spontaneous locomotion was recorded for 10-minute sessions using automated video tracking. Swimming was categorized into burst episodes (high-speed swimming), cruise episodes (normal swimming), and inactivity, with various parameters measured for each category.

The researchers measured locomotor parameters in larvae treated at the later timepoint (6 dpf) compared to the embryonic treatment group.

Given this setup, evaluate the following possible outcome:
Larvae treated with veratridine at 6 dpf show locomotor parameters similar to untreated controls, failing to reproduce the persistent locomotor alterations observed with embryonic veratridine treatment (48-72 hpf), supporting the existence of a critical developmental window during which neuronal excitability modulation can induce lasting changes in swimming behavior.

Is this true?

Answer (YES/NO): YES